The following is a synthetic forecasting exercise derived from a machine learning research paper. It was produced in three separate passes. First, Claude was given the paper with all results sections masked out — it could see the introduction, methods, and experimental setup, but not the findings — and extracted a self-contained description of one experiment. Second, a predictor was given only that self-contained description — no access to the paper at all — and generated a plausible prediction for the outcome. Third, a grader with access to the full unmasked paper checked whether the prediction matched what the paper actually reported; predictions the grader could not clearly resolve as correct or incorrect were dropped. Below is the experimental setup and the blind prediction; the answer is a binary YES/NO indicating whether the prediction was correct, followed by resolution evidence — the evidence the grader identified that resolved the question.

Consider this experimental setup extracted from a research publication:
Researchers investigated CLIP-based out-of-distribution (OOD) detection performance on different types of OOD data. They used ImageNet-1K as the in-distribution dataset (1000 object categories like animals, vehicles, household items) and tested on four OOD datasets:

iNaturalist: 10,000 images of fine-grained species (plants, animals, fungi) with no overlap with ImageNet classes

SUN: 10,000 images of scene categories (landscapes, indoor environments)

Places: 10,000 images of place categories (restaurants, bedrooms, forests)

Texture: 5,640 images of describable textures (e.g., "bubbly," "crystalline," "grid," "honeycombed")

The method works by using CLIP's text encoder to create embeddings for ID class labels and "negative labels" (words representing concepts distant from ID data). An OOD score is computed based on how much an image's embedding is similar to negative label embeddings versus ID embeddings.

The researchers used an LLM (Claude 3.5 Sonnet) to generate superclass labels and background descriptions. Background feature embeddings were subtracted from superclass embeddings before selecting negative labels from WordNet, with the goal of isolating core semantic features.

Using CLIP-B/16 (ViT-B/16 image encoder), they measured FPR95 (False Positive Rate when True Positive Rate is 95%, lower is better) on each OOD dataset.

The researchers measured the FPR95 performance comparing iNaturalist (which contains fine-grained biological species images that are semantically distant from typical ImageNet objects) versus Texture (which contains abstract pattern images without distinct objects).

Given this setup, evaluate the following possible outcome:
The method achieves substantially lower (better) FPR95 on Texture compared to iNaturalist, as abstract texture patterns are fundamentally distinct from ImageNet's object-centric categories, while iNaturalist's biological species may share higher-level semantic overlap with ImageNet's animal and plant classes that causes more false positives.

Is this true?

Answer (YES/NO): NO